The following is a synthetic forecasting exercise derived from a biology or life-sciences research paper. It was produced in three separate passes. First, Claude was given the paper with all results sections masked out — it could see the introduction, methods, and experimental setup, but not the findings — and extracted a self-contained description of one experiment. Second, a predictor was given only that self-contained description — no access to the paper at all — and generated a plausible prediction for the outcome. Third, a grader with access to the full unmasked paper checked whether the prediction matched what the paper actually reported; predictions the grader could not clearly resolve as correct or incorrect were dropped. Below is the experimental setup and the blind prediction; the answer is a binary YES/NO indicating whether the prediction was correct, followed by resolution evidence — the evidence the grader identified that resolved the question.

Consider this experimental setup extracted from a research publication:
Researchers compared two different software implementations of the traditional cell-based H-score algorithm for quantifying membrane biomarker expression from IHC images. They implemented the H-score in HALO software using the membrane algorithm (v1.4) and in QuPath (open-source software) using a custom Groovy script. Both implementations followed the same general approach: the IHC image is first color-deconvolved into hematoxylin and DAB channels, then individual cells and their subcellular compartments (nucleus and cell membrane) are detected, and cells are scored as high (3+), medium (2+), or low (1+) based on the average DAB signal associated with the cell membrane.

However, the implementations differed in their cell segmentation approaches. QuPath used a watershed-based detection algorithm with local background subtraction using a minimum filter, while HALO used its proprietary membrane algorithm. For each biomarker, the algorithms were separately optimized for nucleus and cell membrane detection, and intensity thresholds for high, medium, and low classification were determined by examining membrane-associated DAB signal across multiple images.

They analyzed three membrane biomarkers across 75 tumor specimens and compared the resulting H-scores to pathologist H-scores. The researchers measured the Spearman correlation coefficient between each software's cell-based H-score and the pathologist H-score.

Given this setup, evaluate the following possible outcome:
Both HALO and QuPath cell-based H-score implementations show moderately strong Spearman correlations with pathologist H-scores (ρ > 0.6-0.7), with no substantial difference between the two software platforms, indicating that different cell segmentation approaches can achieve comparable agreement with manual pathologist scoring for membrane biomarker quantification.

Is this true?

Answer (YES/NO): NO